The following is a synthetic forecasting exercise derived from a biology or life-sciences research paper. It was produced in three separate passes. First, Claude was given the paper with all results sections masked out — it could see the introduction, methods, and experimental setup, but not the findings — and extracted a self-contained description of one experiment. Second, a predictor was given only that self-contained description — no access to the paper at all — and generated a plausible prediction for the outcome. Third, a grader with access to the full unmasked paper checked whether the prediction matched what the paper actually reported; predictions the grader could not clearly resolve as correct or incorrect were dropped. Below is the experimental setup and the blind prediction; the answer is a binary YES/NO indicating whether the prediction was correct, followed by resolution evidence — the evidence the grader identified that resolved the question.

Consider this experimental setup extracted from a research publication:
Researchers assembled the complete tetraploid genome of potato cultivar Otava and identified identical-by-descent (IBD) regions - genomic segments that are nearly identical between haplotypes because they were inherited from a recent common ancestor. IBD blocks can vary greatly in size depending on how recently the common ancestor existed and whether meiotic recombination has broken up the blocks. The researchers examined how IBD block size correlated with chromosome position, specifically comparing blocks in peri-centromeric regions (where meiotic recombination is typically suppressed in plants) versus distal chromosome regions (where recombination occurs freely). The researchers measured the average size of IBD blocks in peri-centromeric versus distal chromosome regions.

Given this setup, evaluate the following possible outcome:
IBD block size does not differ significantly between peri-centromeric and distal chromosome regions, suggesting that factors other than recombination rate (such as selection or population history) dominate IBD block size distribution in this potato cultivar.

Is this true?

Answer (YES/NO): NO